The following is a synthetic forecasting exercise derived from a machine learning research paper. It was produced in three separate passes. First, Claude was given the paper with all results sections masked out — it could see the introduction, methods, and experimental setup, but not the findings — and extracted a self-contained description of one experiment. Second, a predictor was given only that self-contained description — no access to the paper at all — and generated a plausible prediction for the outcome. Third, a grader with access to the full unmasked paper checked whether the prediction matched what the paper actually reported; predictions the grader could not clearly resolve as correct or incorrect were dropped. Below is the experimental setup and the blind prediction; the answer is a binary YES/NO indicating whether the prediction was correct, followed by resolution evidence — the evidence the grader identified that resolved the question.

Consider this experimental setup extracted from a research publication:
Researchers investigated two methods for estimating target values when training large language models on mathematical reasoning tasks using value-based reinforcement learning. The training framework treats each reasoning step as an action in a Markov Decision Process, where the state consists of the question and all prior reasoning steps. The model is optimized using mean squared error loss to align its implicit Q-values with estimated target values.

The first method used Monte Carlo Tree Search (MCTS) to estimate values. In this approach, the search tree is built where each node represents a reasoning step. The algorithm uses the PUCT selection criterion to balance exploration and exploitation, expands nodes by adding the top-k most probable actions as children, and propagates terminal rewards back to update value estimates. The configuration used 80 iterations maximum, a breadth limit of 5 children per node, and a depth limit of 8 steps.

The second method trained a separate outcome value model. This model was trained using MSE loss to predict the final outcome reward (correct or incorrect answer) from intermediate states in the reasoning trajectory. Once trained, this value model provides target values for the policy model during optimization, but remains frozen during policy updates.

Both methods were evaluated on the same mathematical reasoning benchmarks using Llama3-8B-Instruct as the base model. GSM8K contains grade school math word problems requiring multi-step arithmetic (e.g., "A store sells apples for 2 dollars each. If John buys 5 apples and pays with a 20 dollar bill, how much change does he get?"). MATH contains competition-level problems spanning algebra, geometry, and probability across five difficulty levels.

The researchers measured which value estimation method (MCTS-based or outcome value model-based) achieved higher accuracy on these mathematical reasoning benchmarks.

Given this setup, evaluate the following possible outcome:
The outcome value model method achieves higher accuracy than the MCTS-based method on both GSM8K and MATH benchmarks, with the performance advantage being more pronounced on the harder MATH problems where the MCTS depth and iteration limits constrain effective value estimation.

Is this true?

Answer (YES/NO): NO